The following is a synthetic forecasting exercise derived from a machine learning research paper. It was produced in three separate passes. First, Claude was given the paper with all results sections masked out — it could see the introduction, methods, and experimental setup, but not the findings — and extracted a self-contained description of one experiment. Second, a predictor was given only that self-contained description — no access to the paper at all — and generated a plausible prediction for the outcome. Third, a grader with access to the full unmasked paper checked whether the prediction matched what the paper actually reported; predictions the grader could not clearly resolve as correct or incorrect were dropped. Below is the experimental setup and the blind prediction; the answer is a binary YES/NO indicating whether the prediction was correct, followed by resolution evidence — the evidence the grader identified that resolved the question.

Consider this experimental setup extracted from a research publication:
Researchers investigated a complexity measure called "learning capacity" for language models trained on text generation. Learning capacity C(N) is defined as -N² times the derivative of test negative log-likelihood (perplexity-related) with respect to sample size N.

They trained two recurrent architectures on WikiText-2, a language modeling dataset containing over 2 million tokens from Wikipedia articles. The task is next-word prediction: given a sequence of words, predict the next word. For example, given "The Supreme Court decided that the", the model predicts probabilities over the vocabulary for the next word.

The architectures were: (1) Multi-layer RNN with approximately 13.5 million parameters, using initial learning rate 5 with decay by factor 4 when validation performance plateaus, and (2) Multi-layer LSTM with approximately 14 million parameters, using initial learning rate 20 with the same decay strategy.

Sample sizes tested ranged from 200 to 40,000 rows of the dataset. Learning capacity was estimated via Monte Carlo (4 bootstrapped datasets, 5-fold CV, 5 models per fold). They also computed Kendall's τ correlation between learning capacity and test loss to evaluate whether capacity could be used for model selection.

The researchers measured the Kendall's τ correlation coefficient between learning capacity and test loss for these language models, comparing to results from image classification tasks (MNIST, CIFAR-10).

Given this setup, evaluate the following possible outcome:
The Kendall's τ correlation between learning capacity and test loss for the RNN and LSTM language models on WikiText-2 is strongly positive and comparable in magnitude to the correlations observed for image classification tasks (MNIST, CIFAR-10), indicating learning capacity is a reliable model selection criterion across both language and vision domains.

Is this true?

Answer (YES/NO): NO